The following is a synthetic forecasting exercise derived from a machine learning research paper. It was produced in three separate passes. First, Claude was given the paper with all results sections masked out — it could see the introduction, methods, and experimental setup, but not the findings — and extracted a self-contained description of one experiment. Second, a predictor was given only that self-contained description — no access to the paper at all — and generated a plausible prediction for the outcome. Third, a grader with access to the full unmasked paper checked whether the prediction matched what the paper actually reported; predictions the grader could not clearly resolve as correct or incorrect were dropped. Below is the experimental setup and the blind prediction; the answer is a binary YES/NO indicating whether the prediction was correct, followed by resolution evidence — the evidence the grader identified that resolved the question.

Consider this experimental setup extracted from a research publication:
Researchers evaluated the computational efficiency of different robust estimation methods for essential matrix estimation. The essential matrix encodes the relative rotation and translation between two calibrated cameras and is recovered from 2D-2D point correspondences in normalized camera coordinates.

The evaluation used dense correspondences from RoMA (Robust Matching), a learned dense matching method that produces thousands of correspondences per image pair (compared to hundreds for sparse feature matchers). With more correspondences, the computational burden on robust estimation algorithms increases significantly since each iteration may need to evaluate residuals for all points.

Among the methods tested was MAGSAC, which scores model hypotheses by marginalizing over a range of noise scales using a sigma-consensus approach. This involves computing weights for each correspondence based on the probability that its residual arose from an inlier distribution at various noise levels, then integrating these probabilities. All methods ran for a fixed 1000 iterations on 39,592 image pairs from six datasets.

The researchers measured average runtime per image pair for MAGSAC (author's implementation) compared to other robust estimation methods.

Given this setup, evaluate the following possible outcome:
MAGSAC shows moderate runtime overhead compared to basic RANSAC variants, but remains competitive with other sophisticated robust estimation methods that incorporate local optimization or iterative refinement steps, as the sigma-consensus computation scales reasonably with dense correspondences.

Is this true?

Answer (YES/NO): NO